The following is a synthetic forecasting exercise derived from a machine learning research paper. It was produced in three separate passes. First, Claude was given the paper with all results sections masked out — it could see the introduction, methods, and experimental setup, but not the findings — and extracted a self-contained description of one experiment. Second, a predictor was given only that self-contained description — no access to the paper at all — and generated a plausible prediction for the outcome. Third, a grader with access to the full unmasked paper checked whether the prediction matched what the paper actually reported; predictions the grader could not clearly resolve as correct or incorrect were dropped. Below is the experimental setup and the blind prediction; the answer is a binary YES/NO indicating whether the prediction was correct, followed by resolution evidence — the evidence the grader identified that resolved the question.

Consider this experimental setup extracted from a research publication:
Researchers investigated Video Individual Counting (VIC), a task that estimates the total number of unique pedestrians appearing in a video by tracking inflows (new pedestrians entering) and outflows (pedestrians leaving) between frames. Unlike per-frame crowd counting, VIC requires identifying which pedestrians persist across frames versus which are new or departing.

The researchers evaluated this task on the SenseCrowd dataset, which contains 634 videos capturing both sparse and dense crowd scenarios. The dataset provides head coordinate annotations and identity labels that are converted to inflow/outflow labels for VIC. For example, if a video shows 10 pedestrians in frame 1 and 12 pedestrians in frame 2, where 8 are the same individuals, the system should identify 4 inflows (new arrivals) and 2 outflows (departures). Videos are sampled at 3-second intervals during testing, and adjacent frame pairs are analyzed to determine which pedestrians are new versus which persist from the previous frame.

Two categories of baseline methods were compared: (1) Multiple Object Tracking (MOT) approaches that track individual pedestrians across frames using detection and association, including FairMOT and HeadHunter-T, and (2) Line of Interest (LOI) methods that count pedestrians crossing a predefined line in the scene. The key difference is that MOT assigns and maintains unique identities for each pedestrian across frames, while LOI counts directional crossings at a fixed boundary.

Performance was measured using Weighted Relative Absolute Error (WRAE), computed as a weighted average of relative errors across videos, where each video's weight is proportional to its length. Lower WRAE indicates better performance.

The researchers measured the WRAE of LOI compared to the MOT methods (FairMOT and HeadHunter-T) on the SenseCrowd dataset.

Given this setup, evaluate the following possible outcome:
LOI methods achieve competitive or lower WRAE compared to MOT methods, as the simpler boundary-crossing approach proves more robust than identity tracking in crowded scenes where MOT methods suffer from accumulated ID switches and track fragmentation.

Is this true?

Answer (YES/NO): YES